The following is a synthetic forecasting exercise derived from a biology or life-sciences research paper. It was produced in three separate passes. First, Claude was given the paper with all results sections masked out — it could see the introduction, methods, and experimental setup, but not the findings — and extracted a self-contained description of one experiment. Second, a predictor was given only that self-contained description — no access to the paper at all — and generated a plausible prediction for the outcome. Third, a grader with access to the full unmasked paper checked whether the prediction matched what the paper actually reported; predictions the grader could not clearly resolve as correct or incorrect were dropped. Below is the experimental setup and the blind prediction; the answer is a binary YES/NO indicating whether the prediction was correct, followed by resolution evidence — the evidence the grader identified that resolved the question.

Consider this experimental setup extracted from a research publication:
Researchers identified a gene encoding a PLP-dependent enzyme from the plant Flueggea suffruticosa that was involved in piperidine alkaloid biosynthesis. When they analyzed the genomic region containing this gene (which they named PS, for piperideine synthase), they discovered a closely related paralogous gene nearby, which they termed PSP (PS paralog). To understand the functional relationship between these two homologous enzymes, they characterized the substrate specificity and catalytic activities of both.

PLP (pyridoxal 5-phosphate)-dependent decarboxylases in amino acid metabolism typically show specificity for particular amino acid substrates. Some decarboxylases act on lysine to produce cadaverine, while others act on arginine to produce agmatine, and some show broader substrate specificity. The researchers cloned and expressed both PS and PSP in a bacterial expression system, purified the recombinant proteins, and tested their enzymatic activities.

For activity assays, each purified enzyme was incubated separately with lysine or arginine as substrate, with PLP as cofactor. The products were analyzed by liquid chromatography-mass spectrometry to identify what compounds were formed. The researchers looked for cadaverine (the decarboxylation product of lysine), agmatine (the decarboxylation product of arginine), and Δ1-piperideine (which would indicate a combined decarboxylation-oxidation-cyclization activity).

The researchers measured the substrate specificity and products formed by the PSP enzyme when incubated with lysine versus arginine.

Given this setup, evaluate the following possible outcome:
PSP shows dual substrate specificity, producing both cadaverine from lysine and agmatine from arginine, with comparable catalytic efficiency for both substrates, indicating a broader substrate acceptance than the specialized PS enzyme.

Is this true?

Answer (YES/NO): NO